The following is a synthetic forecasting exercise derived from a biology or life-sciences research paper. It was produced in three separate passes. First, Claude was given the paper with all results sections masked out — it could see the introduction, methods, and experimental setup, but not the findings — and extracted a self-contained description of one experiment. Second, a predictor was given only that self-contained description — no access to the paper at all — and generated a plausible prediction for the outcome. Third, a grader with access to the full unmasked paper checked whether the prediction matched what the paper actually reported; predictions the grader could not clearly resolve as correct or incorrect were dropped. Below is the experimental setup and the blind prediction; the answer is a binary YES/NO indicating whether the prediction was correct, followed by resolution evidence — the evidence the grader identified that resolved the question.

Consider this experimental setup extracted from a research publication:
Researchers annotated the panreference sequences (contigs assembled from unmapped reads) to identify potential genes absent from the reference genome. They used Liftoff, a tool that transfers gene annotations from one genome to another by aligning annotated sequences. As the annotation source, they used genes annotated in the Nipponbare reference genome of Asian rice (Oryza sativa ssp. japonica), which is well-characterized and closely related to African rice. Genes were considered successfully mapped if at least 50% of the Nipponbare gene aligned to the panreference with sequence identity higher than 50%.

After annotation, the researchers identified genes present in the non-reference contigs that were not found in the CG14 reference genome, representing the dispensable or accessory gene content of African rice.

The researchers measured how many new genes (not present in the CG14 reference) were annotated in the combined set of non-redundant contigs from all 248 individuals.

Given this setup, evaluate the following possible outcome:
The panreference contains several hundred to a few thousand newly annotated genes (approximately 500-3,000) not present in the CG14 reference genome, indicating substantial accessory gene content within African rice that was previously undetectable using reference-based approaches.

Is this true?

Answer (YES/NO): NO